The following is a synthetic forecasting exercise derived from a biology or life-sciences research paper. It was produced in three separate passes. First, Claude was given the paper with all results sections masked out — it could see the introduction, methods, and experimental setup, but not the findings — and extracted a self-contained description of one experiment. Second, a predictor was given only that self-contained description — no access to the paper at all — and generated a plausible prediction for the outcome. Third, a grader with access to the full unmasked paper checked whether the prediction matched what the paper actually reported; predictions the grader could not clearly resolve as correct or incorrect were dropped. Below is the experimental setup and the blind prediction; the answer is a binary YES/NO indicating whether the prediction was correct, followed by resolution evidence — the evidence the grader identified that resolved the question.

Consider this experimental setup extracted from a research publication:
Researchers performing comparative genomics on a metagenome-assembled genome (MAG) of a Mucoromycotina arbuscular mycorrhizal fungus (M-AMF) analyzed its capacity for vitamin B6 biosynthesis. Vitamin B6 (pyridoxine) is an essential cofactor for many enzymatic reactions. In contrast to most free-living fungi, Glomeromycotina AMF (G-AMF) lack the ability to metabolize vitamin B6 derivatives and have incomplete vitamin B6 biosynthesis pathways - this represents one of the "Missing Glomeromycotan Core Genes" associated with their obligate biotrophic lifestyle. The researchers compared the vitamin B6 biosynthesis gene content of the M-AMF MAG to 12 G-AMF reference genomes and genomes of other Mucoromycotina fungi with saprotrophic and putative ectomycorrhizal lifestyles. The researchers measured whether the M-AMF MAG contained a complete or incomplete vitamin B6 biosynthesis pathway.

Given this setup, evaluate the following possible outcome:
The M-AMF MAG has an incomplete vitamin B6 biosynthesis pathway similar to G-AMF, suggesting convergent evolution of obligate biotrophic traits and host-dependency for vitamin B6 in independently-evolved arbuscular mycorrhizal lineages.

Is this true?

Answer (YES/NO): NO